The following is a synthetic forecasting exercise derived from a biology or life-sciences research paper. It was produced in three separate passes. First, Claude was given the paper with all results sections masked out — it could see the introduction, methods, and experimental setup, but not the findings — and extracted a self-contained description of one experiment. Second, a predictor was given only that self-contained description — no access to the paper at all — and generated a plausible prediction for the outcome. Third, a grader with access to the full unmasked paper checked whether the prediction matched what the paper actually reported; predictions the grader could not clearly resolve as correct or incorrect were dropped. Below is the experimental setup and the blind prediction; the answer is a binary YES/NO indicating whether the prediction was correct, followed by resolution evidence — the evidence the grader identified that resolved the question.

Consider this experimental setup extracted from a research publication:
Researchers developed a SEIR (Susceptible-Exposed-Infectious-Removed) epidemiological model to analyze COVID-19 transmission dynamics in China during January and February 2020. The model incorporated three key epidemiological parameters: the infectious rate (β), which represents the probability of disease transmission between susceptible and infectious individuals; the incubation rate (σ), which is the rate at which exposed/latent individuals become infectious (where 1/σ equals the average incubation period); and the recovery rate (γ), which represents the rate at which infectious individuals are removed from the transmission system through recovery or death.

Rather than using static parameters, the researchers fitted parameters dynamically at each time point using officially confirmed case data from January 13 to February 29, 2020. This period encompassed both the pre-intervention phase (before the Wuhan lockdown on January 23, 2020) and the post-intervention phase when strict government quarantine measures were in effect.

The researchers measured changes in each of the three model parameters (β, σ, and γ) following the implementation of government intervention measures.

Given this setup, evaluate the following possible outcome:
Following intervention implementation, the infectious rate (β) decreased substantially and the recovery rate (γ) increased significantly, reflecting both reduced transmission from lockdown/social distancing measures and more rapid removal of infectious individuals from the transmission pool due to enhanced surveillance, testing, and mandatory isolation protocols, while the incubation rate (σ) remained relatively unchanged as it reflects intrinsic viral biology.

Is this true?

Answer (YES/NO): YES